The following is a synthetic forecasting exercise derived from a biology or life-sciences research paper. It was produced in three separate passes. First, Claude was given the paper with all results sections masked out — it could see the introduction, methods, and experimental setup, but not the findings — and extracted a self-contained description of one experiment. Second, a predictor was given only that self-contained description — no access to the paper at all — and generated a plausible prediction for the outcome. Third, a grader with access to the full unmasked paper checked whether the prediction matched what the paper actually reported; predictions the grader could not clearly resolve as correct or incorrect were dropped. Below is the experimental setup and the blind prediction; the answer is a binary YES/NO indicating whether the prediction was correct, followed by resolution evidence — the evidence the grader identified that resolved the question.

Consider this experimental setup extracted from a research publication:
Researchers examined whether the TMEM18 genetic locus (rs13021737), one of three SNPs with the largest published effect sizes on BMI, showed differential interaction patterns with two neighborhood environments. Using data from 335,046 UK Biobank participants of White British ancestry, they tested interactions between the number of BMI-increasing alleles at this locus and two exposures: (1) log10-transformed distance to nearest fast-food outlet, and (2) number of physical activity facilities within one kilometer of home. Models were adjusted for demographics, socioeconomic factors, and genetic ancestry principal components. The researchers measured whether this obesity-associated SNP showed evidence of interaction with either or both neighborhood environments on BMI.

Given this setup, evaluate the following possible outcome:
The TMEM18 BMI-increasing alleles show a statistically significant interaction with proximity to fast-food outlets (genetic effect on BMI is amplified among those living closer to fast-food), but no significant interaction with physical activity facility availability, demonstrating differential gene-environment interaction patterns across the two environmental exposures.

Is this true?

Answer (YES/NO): NO